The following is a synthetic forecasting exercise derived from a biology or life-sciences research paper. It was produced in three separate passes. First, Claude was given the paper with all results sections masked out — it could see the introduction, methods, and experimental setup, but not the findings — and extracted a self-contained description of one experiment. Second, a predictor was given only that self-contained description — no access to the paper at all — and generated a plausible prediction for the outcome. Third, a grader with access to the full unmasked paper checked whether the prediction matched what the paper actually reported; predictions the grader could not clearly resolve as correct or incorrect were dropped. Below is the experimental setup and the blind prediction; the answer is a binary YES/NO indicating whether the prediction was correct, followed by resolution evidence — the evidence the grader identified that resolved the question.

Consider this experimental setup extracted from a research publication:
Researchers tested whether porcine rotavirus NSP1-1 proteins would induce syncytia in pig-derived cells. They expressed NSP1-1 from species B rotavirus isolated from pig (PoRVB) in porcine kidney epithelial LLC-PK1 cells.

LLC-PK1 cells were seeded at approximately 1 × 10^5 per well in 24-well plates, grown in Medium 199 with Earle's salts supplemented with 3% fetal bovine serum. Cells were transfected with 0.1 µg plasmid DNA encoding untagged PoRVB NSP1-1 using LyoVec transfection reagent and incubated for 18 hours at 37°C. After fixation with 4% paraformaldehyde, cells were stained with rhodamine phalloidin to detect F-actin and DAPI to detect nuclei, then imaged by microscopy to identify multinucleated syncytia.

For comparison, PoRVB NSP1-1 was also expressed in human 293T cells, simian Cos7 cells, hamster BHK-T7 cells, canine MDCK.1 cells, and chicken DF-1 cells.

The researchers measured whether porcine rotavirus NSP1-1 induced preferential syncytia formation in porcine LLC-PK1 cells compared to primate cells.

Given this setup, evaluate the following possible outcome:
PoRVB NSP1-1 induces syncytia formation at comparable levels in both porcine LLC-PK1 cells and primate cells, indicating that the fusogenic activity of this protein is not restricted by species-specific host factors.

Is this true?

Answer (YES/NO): NO